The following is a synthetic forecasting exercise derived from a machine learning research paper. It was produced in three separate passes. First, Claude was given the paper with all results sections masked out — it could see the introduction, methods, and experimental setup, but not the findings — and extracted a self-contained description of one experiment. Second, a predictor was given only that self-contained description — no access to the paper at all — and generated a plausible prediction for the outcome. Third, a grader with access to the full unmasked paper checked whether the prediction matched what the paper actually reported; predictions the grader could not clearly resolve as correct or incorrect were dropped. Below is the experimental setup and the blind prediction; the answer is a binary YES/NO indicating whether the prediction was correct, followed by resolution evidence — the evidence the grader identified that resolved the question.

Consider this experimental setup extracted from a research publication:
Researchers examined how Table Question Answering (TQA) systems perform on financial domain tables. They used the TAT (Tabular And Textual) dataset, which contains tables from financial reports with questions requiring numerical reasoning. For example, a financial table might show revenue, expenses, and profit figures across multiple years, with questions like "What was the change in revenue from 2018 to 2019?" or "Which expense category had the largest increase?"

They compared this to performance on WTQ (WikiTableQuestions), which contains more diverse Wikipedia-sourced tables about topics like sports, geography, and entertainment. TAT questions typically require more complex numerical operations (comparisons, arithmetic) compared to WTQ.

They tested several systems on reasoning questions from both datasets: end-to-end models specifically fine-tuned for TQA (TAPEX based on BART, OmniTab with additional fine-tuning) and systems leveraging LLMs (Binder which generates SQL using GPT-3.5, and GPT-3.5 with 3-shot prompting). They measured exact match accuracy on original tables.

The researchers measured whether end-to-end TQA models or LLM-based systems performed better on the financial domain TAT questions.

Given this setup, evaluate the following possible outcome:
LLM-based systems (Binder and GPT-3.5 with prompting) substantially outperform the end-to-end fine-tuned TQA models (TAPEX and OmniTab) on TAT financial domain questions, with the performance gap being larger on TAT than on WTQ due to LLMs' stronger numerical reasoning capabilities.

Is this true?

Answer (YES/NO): YES